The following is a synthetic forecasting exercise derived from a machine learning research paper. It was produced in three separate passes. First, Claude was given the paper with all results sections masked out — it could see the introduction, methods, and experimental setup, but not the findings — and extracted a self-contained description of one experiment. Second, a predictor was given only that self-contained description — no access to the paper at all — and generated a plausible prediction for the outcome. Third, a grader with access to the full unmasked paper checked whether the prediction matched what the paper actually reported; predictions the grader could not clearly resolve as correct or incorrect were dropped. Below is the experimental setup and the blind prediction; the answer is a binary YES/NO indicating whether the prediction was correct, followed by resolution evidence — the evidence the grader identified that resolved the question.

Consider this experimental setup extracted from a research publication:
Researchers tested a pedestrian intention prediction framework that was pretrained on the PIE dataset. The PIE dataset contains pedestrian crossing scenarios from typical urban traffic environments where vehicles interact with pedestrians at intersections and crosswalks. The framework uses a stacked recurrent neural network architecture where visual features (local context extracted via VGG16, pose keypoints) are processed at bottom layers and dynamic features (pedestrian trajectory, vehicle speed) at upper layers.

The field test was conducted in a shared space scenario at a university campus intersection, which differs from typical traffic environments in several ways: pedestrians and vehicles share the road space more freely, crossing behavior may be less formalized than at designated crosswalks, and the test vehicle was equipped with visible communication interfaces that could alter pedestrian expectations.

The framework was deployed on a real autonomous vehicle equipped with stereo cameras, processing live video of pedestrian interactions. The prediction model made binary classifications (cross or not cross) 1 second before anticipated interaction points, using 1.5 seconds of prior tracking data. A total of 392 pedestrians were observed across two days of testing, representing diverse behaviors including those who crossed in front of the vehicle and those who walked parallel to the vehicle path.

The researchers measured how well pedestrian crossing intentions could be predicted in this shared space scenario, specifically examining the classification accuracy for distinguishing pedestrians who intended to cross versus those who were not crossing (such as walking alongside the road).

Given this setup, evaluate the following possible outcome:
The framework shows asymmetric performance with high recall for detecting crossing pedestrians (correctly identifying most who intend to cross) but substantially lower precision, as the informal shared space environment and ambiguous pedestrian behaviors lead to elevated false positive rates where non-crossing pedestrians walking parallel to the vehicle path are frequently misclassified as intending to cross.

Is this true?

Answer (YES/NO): NO